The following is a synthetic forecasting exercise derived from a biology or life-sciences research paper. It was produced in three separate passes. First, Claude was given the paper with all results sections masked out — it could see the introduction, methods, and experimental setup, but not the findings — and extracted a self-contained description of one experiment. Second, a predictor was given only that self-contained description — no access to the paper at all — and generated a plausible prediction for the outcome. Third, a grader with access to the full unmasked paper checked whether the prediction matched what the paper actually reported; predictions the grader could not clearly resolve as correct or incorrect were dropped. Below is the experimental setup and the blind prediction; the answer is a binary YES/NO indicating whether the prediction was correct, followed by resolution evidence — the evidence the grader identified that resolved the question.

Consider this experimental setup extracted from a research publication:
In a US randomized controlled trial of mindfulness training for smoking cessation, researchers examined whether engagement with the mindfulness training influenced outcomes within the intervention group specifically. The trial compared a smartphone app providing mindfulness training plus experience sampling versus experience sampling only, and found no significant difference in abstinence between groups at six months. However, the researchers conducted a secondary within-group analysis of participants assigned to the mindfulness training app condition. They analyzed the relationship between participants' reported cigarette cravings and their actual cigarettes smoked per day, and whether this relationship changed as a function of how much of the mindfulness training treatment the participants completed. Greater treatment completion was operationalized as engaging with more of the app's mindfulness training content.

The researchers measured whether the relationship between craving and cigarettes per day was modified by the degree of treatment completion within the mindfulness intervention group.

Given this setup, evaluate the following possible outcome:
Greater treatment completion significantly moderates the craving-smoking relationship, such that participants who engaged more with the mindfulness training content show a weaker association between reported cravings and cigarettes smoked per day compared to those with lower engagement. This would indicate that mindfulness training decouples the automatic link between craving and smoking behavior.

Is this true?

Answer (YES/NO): YES